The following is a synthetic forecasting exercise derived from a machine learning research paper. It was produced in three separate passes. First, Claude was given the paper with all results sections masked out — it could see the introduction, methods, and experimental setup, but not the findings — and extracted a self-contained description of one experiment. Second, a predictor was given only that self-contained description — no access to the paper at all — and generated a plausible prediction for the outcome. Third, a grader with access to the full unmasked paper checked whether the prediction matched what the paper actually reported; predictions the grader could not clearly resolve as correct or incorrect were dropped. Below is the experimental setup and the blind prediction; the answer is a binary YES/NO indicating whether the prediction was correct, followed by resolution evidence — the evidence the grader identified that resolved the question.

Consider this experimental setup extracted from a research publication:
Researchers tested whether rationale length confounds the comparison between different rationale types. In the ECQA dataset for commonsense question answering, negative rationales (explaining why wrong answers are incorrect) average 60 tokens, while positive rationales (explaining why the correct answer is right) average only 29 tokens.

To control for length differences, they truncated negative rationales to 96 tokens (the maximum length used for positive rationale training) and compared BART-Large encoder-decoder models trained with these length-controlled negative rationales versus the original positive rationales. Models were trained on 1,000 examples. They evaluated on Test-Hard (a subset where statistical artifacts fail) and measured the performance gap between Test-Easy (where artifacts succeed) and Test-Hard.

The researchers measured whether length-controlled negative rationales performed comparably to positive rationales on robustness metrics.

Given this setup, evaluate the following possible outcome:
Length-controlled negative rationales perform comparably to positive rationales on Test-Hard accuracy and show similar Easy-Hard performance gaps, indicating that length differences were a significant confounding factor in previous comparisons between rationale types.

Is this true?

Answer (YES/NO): NO